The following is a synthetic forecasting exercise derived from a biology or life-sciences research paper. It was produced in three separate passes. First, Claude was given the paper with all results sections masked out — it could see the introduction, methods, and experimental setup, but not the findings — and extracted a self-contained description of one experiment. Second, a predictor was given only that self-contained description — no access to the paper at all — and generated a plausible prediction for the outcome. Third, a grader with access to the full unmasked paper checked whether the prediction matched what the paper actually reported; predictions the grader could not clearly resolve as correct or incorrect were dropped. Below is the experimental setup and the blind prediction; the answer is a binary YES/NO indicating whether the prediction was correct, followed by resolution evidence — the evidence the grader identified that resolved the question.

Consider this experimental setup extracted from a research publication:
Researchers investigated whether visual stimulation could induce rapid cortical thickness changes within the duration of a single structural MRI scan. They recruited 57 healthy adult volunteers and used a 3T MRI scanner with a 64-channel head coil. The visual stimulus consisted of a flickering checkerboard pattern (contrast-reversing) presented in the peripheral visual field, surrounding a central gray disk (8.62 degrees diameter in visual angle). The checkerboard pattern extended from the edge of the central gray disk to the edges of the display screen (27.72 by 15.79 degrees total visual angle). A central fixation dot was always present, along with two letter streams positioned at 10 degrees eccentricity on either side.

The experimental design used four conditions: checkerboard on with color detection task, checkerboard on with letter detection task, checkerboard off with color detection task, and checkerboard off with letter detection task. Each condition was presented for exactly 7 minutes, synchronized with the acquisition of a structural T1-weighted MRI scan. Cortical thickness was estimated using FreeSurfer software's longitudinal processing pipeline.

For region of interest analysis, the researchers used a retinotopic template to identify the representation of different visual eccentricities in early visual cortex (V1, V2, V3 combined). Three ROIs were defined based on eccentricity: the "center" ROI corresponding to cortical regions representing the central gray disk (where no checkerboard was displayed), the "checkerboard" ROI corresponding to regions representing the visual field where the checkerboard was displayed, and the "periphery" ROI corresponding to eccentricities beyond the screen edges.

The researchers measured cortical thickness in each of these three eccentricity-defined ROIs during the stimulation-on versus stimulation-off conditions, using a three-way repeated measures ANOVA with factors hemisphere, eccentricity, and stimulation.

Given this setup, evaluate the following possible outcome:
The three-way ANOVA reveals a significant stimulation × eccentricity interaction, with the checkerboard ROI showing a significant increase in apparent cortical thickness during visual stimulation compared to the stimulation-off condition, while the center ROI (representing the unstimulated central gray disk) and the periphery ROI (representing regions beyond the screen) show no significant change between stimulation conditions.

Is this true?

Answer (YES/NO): YES